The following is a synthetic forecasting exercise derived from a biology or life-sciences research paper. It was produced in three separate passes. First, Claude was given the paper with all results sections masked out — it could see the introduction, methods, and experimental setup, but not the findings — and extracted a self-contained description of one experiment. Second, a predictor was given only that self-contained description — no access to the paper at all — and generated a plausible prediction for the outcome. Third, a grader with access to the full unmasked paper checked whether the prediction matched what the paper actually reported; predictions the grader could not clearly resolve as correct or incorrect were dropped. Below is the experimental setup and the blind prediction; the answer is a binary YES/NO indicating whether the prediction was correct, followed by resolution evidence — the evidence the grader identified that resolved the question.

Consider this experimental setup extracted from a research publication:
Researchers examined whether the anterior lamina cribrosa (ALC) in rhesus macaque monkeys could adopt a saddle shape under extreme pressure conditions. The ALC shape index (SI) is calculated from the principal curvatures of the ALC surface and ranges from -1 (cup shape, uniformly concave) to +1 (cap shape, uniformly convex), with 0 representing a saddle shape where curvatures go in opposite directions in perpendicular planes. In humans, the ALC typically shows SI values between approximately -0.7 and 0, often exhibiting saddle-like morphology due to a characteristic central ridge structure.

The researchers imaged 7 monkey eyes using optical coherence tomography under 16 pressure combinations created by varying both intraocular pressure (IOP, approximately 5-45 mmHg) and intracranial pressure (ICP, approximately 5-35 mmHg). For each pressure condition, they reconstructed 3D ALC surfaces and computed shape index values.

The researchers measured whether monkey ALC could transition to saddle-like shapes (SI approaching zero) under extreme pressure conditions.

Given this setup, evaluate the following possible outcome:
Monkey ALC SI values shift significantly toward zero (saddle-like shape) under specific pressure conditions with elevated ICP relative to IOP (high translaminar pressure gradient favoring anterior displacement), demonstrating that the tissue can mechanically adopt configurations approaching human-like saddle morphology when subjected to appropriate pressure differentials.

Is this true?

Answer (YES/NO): NO